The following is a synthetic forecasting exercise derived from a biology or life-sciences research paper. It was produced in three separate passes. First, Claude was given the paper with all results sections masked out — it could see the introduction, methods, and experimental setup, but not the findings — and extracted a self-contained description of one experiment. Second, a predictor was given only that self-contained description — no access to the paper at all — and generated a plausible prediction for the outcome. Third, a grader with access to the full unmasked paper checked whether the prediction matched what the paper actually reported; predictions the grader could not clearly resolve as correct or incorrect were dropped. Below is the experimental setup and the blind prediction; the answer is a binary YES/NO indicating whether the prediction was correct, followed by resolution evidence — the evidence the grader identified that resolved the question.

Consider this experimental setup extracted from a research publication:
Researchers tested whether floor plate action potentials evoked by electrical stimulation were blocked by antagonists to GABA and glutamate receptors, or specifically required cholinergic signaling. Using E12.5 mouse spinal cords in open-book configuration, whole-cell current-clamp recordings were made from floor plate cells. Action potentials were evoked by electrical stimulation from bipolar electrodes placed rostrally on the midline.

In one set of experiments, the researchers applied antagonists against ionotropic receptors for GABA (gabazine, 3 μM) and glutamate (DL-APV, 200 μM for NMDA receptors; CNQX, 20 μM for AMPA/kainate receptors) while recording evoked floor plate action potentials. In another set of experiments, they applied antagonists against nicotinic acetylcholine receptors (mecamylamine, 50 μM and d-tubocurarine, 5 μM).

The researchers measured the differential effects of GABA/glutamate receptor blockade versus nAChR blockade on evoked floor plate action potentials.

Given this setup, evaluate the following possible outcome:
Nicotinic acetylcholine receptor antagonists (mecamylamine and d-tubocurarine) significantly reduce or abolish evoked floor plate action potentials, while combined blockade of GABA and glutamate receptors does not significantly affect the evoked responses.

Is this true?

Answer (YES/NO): YES